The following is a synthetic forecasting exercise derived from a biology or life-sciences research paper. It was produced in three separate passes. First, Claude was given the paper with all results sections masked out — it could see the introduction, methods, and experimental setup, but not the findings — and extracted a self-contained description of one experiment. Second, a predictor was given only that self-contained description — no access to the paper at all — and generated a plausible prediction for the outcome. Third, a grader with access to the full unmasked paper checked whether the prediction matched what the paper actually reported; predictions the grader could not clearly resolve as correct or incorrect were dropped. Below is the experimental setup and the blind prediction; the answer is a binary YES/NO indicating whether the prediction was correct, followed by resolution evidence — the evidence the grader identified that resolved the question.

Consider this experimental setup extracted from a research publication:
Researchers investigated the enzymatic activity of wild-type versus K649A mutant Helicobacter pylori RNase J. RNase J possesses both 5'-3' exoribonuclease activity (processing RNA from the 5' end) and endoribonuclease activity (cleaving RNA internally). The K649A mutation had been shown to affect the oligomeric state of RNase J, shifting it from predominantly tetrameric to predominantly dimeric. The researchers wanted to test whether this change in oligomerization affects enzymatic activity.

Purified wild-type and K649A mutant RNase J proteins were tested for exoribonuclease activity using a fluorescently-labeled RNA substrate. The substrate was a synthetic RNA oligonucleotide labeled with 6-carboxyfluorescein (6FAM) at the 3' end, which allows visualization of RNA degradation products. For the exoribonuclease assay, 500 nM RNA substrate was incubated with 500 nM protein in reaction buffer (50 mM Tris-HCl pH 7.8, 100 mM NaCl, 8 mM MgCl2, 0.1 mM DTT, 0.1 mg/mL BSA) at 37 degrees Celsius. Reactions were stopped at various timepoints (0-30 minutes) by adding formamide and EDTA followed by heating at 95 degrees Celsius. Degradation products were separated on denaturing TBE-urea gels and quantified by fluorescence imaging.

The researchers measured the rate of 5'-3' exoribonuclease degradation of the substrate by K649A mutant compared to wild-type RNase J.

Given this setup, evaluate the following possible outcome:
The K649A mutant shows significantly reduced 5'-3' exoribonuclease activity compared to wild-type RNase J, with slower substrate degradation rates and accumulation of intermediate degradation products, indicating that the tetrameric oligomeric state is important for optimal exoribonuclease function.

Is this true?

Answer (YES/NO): NO